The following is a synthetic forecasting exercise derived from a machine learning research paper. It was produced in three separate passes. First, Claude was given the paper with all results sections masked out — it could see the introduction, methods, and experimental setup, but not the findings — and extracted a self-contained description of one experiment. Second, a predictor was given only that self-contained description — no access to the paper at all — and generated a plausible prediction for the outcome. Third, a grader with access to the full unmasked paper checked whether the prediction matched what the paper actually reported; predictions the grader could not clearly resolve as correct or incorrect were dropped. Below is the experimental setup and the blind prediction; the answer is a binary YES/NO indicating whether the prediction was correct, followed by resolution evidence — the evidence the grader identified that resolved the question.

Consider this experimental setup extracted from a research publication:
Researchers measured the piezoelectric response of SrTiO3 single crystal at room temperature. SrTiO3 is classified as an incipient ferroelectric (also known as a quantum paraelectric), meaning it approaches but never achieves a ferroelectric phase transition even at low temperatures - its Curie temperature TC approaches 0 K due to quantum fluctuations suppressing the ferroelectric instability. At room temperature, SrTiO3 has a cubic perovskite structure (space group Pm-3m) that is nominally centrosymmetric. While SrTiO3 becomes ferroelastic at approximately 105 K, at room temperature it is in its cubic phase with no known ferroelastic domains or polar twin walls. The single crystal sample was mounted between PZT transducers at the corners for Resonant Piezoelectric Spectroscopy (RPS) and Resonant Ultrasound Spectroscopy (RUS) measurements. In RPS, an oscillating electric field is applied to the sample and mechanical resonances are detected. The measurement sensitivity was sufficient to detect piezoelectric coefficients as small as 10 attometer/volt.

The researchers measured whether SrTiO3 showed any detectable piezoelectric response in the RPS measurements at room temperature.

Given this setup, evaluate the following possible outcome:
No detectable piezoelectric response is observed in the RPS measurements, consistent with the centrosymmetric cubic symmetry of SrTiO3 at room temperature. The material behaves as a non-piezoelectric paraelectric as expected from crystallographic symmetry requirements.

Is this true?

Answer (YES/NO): NO